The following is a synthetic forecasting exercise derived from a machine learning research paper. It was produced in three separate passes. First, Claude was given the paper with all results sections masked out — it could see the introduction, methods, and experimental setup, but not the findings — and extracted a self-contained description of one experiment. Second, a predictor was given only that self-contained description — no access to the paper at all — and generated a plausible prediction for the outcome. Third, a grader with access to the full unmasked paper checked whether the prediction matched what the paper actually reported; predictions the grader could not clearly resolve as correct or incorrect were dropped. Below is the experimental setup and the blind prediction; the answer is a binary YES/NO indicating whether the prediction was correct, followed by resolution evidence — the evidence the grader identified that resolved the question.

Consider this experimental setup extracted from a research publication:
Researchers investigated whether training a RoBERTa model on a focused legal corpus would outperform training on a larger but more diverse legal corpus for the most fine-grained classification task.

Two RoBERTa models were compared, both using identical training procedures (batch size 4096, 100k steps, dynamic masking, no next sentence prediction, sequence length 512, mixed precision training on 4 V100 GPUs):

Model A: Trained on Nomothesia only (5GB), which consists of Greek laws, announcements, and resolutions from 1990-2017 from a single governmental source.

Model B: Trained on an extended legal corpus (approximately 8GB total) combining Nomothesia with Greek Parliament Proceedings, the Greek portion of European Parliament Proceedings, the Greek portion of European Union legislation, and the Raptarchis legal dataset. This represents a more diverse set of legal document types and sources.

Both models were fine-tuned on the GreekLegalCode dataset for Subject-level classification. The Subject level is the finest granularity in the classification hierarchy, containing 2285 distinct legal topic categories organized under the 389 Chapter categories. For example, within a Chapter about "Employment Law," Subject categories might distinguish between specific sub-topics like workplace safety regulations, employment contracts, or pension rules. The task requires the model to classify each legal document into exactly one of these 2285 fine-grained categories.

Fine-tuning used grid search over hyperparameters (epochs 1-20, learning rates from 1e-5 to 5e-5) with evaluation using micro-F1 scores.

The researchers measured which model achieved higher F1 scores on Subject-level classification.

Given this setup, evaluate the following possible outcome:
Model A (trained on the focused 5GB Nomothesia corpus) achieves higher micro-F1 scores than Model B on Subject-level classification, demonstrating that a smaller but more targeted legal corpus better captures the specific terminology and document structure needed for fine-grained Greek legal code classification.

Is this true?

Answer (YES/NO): NO